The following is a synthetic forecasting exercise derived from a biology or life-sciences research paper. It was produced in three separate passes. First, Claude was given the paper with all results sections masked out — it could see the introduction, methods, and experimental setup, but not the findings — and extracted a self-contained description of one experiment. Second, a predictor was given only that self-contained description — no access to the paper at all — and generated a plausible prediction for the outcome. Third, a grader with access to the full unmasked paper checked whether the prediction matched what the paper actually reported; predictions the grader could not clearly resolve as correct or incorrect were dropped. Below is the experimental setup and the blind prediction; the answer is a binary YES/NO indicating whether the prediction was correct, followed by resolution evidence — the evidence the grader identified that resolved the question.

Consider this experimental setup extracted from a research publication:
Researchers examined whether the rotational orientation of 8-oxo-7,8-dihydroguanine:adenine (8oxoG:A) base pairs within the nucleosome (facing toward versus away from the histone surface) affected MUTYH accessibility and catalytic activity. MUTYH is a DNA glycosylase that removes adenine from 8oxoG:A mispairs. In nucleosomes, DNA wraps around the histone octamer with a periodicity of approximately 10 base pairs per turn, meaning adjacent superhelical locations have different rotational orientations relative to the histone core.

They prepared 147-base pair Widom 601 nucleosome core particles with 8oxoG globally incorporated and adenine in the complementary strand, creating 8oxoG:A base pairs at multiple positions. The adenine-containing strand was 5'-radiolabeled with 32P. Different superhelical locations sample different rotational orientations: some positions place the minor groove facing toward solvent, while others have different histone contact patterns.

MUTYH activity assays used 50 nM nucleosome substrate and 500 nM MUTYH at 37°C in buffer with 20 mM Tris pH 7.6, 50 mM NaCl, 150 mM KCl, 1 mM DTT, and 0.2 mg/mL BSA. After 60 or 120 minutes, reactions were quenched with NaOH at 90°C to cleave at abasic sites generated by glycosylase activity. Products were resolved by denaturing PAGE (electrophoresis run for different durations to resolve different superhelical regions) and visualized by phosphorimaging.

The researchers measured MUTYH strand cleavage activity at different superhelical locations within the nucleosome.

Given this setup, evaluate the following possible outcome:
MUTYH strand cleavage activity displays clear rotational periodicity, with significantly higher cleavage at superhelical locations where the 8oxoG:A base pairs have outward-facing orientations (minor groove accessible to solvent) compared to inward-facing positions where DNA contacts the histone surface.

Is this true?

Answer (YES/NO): NO